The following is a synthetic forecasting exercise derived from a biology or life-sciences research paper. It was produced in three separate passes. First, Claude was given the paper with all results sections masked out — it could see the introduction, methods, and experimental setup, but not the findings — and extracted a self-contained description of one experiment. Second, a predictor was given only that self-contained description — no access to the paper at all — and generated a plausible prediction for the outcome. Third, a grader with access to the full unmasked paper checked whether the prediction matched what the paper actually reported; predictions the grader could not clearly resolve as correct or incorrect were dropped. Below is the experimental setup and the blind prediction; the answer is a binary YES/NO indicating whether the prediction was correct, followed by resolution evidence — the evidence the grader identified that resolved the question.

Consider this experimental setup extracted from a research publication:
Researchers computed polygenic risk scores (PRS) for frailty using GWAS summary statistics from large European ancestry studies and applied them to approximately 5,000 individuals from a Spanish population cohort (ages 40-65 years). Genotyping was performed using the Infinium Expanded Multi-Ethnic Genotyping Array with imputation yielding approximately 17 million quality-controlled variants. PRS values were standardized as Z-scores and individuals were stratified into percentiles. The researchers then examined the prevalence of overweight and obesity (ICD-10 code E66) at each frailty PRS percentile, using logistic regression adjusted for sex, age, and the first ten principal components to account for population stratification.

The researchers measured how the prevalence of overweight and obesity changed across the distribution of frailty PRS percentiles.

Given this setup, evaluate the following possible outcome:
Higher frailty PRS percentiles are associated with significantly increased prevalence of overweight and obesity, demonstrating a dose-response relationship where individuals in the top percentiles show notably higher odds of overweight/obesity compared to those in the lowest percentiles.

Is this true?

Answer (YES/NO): YES